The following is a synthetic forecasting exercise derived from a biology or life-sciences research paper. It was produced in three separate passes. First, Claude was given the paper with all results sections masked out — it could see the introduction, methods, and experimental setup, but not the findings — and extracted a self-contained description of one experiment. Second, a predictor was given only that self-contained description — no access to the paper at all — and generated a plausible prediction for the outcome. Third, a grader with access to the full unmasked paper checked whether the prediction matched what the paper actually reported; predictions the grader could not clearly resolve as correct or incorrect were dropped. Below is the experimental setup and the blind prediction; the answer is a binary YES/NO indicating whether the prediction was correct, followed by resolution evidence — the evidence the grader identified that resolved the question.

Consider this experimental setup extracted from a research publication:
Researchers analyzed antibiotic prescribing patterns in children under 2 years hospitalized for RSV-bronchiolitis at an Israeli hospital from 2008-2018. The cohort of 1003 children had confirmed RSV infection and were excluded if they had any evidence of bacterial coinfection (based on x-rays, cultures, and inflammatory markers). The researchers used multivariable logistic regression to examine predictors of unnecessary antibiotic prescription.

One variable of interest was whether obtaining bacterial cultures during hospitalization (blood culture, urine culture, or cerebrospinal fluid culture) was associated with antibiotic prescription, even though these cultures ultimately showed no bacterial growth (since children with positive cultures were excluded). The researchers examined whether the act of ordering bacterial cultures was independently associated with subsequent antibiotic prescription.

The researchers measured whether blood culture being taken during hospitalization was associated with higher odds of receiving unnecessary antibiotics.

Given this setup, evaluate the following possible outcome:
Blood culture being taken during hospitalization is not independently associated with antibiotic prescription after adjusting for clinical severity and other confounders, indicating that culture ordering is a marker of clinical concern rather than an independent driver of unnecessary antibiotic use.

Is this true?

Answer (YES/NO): NO